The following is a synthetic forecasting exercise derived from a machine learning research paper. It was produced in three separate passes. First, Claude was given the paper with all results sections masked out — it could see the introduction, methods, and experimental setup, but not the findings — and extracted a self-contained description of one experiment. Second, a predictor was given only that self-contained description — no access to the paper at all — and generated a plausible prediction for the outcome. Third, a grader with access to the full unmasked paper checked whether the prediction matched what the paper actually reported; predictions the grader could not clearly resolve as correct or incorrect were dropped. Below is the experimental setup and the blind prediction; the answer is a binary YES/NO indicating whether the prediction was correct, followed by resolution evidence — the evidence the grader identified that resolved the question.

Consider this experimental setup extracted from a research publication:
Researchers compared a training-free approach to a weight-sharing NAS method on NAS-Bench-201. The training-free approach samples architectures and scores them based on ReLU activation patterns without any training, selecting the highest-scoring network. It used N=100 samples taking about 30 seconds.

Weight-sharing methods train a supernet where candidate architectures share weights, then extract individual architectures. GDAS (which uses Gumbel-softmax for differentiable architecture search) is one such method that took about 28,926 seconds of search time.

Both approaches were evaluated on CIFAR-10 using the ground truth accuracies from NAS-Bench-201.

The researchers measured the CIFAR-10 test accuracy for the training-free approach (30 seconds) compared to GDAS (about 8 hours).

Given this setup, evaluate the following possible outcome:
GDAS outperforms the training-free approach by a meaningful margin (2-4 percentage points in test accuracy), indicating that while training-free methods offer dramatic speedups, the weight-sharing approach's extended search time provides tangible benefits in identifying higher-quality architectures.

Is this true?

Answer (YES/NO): NO